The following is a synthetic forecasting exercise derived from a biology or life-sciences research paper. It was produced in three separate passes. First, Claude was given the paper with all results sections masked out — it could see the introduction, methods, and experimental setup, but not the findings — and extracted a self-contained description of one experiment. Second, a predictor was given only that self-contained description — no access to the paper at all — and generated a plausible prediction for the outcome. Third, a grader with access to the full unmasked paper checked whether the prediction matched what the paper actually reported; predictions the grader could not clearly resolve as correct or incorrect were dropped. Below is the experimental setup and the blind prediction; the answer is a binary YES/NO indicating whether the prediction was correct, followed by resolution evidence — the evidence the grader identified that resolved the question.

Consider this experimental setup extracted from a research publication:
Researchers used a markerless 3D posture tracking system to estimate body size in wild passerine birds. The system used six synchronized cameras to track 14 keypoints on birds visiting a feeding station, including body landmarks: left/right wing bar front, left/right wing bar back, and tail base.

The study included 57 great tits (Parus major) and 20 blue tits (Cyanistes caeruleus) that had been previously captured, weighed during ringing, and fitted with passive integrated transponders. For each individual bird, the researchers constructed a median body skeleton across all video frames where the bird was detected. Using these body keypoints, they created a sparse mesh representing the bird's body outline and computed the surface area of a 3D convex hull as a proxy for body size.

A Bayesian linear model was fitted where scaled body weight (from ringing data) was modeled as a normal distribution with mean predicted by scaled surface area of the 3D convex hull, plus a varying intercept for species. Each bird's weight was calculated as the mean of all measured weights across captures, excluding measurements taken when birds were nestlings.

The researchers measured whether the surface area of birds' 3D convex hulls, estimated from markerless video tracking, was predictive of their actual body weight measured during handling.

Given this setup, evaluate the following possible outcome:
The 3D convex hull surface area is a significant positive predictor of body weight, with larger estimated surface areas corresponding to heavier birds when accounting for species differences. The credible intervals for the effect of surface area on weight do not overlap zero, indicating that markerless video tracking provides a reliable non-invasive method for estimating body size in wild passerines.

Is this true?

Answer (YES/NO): YES